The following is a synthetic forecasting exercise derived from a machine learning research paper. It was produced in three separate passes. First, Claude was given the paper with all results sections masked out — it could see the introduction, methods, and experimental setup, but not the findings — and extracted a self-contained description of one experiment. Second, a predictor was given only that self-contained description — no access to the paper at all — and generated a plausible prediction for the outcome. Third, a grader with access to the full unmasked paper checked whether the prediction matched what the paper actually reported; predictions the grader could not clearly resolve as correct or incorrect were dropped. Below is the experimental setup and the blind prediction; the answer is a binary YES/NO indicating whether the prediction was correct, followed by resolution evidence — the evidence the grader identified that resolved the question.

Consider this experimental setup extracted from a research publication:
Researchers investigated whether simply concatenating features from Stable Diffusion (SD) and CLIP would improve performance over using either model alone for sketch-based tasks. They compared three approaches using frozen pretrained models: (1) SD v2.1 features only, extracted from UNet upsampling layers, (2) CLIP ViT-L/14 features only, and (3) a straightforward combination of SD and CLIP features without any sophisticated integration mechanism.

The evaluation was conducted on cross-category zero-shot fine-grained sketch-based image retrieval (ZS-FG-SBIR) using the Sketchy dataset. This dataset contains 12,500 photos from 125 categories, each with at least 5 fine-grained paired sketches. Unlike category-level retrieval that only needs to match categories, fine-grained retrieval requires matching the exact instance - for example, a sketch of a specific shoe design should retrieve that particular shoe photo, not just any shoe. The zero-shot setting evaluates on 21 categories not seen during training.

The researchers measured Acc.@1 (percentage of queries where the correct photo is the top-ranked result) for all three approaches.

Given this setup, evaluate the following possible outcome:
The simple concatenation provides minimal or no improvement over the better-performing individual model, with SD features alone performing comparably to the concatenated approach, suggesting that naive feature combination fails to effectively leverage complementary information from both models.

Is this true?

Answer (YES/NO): YES